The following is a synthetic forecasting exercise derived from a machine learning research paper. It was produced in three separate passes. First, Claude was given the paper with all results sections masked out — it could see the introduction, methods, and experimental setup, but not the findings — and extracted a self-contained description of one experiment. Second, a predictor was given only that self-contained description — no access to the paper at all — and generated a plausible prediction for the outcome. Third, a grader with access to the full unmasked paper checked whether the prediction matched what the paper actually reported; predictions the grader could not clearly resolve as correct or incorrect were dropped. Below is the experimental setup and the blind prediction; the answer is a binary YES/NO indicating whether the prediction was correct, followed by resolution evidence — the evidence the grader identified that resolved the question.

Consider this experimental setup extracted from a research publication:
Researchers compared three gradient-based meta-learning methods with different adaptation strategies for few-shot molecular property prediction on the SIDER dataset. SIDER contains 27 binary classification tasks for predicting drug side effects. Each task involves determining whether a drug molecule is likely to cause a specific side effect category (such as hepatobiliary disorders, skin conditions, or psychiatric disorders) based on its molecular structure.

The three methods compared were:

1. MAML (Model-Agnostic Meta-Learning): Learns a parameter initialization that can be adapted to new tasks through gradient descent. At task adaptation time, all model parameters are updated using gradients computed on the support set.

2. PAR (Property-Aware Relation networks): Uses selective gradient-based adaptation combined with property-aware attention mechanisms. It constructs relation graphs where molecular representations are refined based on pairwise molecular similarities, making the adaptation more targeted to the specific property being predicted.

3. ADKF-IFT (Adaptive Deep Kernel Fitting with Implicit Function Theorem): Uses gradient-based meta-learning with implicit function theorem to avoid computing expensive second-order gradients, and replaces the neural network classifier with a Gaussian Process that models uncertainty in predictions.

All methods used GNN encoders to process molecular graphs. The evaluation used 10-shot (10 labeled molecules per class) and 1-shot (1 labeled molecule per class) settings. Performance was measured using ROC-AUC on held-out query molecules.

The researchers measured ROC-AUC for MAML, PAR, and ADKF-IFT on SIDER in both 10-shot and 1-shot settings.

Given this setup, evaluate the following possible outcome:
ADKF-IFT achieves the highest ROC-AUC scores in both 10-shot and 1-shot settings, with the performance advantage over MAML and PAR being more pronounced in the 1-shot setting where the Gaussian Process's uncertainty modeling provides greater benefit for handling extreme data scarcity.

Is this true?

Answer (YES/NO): NO